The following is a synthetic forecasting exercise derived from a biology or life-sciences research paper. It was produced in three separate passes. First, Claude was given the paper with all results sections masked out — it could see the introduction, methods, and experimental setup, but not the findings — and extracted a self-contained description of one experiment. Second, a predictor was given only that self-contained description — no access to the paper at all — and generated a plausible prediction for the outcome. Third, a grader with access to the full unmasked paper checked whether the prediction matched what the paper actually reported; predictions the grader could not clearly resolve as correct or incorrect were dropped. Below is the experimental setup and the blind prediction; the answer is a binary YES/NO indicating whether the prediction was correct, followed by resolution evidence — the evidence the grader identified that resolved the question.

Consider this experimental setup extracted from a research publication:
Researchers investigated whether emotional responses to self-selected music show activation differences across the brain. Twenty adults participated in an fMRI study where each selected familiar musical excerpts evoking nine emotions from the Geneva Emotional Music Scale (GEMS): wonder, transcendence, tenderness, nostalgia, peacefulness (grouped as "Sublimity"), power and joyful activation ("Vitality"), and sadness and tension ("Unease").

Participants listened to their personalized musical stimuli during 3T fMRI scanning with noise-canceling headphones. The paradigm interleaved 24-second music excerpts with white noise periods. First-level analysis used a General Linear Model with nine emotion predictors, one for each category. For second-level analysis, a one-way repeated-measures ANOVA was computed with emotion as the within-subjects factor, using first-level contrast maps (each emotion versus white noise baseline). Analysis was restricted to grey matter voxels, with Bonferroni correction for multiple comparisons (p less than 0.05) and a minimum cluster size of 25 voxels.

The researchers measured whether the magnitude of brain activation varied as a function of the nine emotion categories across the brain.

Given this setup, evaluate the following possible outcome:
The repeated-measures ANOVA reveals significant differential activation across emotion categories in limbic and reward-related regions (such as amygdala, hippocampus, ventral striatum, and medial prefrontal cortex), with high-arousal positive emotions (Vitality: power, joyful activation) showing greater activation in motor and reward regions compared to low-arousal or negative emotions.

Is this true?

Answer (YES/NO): NO